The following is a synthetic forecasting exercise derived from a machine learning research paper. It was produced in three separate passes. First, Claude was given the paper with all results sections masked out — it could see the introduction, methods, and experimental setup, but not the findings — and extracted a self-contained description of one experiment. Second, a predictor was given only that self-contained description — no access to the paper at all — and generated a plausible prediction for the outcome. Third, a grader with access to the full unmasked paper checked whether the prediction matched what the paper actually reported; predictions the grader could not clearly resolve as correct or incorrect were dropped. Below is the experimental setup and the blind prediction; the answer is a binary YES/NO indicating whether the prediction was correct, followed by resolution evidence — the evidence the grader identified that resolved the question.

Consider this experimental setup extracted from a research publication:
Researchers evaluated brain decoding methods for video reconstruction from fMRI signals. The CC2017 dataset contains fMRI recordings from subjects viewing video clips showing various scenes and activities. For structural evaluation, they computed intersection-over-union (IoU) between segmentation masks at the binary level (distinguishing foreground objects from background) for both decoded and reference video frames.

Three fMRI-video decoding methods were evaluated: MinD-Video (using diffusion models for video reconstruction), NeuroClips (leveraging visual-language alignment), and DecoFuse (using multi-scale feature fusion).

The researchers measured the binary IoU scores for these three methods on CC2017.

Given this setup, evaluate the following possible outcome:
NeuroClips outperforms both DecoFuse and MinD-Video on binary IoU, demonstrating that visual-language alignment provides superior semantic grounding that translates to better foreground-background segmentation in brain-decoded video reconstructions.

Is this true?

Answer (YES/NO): YES